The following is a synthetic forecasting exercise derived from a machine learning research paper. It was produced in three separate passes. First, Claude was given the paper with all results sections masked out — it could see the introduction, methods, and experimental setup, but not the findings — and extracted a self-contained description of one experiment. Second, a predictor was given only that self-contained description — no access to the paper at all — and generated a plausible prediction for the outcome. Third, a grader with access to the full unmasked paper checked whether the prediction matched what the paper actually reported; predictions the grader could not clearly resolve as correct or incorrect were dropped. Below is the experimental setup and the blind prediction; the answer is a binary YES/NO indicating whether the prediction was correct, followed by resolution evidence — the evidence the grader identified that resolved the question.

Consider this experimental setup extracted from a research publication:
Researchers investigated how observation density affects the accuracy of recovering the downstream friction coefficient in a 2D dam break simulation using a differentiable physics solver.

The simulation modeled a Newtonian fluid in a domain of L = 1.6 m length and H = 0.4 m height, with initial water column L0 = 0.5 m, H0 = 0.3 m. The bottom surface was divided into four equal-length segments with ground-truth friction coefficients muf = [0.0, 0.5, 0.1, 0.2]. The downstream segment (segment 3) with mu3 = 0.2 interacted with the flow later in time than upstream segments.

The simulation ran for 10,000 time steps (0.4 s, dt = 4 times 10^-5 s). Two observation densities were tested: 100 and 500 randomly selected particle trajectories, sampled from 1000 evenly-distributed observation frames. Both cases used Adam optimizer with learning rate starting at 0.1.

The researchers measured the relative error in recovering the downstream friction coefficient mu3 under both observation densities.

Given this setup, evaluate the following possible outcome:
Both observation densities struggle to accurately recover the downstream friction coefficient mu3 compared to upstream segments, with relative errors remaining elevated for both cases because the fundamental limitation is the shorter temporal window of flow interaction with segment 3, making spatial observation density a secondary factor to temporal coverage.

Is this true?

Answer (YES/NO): NO